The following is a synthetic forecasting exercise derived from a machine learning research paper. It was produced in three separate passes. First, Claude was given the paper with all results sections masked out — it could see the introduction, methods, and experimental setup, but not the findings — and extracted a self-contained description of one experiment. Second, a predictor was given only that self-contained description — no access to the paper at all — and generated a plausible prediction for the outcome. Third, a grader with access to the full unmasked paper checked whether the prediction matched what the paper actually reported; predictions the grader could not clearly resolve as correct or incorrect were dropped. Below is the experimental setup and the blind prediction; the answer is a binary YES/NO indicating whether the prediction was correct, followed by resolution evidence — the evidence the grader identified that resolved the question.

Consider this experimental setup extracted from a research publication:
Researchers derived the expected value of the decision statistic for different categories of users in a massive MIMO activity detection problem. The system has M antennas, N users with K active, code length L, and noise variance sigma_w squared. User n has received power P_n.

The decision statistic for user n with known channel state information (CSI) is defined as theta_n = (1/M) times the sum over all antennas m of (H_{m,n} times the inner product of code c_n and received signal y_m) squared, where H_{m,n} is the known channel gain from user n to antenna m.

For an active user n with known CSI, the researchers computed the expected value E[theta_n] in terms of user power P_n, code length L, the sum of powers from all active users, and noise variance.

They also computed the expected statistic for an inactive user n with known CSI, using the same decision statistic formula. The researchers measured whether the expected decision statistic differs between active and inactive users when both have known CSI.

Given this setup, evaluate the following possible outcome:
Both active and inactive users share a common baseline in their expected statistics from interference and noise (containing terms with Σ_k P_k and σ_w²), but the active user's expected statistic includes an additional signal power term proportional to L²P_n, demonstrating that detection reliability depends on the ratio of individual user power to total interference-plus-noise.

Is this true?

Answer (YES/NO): NO